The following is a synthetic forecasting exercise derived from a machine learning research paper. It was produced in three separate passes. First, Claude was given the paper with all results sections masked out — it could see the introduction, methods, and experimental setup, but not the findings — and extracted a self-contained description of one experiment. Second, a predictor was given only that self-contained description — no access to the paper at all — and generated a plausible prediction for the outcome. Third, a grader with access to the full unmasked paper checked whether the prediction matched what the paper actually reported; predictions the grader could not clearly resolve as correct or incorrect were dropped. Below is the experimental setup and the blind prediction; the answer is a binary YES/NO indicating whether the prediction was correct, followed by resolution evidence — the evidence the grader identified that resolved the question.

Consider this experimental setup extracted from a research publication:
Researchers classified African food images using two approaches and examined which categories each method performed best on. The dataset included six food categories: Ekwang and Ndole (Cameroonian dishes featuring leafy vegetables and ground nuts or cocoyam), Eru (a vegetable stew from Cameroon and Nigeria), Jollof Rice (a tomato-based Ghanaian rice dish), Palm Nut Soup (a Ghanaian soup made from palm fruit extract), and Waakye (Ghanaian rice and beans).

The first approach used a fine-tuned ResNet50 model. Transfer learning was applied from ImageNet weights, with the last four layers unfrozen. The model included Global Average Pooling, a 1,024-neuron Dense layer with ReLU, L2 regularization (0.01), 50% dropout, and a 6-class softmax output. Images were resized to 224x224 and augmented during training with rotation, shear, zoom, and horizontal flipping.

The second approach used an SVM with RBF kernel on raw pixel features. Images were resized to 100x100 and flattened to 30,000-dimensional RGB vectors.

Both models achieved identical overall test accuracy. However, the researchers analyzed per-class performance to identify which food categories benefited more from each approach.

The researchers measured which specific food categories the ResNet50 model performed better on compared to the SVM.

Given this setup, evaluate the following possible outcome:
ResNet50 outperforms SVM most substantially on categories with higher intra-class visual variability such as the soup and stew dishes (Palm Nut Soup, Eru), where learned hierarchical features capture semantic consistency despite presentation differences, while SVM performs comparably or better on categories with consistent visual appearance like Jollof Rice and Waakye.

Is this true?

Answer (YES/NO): NO